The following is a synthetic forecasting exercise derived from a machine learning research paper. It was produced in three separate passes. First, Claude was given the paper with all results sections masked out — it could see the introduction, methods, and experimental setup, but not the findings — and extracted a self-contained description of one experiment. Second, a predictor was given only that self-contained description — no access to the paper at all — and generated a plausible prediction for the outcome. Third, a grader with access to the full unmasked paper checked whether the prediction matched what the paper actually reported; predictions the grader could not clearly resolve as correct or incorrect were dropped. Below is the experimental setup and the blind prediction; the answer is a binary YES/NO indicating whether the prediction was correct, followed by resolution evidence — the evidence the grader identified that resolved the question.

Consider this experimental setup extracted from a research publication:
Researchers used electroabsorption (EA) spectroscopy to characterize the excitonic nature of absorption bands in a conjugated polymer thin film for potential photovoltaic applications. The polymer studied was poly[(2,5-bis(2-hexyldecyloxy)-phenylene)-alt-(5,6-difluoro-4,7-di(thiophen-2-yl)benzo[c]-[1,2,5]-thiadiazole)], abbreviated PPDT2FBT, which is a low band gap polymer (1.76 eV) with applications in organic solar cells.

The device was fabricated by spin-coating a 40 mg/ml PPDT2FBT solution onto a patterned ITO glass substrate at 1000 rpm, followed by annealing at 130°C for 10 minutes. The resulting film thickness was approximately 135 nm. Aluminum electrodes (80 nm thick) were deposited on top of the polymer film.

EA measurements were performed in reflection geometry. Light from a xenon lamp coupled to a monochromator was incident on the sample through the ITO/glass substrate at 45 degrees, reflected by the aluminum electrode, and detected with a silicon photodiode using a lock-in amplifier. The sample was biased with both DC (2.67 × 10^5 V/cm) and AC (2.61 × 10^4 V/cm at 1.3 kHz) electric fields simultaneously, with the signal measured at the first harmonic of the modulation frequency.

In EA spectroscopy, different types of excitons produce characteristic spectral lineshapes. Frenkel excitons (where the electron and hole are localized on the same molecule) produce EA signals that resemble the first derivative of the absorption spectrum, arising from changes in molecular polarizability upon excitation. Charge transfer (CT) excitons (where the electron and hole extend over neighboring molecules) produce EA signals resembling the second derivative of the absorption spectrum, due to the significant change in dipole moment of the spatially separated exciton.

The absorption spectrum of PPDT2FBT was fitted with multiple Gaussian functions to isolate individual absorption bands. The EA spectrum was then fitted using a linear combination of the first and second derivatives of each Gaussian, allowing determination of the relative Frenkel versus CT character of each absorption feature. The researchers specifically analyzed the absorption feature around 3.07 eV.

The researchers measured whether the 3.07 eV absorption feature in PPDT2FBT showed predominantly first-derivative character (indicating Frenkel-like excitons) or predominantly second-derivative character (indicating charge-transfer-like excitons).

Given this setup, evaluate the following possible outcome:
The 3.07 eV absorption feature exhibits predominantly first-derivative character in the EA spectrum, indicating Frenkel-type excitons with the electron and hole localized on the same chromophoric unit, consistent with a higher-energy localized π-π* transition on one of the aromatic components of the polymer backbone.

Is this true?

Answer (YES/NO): YES